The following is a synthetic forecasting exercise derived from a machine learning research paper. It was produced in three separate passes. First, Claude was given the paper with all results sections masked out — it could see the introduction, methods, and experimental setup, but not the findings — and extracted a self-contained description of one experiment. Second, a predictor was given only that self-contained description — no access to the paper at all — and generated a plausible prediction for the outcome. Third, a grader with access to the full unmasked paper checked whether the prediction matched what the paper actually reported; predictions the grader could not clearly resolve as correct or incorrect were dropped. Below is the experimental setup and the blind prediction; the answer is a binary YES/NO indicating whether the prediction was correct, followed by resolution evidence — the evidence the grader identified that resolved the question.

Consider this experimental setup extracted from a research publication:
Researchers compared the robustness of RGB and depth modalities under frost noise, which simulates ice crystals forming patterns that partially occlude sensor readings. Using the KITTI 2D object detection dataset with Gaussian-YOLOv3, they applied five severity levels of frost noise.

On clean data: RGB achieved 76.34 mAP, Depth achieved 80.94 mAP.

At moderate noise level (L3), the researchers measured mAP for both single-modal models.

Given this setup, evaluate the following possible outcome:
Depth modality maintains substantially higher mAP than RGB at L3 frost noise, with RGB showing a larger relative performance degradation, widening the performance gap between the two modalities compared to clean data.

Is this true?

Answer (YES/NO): YES